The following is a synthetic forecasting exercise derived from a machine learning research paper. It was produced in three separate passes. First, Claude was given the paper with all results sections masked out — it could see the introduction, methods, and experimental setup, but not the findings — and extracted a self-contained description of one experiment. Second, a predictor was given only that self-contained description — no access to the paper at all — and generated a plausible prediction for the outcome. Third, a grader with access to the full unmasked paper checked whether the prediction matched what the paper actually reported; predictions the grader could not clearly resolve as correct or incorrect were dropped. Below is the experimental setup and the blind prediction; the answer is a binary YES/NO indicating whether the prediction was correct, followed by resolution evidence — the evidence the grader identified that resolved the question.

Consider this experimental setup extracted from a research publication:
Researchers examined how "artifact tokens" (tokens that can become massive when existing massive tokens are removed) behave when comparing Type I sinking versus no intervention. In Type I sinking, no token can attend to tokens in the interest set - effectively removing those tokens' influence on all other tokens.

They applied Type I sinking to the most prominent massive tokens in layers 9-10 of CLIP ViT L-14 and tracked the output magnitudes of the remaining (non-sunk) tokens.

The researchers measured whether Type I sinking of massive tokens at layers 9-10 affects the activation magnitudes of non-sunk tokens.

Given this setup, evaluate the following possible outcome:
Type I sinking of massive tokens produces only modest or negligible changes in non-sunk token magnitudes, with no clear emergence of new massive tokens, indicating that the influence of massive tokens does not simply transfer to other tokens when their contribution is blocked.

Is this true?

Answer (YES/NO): NO